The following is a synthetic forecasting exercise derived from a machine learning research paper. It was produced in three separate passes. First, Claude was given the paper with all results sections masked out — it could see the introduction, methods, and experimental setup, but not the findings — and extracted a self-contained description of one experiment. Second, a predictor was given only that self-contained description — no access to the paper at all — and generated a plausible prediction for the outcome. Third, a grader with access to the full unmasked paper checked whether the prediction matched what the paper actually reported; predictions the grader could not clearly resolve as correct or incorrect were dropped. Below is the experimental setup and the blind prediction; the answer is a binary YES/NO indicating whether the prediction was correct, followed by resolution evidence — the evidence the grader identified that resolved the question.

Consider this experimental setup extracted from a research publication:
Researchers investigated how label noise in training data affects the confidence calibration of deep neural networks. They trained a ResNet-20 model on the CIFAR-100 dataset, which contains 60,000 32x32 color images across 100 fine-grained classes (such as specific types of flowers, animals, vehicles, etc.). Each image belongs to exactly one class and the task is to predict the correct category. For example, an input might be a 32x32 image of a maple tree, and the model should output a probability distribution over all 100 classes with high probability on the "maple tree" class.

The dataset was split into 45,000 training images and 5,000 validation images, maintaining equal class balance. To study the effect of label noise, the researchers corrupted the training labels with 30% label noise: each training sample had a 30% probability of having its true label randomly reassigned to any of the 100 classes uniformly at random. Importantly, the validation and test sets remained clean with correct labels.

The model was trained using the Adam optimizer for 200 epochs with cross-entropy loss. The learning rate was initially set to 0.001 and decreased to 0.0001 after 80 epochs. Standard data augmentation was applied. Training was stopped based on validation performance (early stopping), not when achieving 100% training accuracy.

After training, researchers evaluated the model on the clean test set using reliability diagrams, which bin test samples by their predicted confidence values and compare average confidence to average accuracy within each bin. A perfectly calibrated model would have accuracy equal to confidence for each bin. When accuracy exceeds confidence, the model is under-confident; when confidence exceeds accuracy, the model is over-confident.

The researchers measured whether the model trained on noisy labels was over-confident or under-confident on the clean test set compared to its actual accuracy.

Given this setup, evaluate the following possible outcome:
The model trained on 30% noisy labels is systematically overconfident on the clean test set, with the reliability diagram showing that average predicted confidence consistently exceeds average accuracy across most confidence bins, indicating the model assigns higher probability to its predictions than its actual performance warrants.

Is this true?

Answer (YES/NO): NO